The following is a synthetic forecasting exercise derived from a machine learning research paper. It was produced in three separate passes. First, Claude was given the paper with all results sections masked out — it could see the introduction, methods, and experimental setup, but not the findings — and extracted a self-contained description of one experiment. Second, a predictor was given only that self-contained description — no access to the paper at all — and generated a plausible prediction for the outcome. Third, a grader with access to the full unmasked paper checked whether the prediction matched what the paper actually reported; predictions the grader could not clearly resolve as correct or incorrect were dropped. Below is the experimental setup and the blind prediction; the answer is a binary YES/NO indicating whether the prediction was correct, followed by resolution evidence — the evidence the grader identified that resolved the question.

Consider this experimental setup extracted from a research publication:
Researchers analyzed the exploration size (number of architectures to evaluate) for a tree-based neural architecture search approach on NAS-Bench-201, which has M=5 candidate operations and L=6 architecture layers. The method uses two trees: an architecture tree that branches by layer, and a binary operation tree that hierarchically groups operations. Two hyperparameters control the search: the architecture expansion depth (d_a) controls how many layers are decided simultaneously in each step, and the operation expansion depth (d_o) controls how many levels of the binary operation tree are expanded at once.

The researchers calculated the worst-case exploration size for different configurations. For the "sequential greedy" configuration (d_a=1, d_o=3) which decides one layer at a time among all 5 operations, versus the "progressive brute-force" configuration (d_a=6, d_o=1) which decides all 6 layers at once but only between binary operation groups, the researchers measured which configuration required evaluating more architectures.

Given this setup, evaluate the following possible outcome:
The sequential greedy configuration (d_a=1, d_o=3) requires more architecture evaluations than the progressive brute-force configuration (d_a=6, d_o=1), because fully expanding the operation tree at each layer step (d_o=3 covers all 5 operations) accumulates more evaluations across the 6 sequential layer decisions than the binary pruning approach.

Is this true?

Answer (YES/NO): NO